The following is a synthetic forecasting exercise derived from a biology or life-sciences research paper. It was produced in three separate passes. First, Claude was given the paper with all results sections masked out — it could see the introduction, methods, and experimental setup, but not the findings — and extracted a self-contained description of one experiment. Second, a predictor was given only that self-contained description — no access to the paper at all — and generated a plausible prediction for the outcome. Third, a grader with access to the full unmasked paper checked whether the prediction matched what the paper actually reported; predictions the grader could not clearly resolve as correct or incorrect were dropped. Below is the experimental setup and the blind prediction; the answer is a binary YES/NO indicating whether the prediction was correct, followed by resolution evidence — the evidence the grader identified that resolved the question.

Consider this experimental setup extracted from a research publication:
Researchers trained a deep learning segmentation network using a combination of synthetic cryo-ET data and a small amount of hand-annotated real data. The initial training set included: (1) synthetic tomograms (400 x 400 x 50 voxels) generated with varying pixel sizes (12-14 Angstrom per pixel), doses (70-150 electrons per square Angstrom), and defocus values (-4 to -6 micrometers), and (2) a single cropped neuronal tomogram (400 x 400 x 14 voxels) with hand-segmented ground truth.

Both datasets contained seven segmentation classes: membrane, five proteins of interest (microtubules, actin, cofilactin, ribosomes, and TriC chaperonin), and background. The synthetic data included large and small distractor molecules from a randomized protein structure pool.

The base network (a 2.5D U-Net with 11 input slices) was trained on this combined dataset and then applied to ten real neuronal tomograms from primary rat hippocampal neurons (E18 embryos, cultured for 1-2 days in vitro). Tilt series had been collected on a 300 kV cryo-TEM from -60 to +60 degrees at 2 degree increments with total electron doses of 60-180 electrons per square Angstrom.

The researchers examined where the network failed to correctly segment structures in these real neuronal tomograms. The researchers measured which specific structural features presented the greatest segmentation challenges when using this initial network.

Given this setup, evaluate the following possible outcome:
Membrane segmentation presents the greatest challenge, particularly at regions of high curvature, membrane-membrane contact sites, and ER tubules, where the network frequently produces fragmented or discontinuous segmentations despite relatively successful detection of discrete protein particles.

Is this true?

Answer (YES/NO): NO